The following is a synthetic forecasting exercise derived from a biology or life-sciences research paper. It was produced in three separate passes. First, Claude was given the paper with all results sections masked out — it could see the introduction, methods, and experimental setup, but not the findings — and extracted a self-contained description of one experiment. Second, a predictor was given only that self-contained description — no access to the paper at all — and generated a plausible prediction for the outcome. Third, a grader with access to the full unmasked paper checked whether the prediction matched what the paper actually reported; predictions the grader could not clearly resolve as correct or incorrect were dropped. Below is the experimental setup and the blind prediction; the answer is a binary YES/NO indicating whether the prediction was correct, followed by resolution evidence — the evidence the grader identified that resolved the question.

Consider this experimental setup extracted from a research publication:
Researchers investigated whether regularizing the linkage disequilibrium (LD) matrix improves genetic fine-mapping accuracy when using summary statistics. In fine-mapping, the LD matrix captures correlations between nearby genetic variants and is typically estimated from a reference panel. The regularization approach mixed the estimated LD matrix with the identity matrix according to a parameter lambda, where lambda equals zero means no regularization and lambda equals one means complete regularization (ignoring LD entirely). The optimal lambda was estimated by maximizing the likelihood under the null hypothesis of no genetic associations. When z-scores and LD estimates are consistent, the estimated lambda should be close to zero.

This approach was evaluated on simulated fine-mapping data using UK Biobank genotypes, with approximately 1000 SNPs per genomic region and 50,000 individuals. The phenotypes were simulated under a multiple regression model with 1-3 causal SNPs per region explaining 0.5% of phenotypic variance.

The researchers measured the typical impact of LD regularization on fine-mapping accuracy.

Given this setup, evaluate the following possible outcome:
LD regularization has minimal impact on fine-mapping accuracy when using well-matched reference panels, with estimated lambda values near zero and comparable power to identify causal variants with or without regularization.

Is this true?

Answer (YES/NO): NO